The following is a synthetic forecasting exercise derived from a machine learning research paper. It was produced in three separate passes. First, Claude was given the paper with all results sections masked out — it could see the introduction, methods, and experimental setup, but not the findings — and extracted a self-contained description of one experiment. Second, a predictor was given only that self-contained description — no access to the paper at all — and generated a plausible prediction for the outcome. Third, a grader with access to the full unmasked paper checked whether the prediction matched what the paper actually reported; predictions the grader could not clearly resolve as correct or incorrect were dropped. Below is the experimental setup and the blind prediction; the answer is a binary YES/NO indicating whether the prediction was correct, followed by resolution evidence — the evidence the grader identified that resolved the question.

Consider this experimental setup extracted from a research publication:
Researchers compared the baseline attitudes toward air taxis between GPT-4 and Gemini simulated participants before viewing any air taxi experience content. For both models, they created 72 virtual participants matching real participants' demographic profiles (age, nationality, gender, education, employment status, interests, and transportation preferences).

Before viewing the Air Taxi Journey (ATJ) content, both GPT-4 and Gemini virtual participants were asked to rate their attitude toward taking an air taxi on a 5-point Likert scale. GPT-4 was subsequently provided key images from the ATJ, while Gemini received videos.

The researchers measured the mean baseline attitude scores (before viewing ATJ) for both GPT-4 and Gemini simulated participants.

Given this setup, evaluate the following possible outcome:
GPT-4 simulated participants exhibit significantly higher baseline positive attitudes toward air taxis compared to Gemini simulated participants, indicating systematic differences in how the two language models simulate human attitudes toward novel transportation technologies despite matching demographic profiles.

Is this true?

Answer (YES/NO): NO